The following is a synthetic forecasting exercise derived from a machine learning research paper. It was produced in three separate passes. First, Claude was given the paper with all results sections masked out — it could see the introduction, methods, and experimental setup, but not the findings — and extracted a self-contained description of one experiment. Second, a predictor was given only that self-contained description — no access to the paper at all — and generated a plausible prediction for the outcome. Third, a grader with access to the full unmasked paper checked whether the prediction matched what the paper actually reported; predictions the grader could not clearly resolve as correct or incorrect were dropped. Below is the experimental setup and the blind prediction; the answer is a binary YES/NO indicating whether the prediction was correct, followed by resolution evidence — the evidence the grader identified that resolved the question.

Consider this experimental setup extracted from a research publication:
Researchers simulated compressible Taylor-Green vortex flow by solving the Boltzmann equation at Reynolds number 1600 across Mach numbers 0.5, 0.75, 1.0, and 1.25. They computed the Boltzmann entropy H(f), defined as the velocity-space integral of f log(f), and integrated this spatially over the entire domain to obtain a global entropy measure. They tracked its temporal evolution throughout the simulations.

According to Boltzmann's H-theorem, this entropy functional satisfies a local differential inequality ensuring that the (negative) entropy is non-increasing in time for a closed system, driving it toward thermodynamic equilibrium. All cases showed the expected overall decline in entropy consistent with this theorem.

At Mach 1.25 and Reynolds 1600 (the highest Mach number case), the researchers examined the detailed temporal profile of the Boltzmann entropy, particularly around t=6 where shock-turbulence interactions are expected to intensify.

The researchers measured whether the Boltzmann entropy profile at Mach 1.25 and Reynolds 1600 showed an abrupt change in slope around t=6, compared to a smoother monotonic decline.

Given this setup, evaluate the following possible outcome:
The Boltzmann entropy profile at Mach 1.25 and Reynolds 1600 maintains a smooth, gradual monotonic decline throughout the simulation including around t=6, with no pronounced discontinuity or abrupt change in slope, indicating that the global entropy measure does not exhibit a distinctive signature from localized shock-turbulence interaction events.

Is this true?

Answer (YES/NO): NO